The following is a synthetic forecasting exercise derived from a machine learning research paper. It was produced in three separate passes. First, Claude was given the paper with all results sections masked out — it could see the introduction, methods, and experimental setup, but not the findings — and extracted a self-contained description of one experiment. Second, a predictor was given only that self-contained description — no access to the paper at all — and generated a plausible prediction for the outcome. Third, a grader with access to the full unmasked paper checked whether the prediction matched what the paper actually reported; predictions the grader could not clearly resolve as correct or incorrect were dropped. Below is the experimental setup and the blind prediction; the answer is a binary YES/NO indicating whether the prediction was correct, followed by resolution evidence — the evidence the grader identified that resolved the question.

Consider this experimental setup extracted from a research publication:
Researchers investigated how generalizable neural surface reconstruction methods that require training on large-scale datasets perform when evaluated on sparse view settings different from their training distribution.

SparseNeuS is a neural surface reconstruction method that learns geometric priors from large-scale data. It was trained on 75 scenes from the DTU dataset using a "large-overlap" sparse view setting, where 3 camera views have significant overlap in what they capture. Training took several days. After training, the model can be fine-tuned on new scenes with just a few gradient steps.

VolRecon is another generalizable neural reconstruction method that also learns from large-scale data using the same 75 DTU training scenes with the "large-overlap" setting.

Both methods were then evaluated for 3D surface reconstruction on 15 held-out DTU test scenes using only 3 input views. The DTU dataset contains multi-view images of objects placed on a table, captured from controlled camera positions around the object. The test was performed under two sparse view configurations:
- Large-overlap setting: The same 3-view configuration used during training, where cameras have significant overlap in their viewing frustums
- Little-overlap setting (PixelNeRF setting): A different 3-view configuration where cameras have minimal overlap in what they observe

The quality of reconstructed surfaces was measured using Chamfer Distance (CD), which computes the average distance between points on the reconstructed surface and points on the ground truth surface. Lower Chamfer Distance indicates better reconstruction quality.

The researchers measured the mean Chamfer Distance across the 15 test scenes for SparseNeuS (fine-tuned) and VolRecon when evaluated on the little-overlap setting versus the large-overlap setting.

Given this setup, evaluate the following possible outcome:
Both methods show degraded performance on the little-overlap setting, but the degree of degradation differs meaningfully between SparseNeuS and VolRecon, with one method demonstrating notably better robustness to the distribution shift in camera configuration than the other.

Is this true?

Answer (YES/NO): YES